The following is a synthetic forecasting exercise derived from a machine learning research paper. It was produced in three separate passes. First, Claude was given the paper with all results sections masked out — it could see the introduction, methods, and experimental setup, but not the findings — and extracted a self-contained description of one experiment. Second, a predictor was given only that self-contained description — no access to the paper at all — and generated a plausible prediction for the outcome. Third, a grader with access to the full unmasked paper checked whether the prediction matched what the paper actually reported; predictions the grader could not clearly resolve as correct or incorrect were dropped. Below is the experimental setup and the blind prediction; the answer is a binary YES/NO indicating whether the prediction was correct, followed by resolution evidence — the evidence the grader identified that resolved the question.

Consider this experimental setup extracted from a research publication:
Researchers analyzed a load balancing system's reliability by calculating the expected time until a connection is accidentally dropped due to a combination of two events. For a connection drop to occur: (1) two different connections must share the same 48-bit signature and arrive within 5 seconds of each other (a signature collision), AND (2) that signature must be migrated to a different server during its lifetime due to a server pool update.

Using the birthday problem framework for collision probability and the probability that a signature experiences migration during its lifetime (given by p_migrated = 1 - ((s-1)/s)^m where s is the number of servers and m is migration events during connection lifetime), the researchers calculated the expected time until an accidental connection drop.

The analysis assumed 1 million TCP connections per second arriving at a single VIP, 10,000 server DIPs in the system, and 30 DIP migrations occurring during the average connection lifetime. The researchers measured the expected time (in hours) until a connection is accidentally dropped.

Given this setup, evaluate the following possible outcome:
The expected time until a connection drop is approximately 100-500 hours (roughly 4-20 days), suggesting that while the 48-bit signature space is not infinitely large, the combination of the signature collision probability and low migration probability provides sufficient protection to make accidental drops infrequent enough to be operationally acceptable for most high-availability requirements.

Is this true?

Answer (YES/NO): NO